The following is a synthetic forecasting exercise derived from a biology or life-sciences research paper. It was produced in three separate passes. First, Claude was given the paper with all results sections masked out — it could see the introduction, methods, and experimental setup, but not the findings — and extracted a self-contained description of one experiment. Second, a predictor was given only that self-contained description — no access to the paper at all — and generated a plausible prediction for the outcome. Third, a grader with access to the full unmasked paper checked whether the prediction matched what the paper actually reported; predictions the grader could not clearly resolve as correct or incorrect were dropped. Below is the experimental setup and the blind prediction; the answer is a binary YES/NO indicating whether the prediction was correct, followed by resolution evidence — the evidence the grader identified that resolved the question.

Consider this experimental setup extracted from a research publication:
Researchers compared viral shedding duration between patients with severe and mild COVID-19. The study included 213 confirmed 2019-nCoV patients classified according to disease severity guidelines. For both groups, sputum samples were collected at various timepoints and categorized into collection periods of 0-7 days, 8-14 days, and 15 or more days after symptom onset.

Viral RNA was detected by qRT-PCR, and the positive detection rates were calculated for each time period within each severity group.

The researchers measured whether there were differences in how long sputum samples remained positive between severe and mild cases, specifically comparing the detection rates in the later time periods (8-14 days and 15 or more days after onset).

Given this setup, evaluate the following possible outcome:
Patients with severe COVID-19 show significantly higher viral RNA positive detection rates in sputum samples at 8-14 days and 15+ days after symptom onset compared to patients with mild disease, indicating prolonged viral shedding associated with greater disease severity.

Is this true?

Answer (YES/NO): YES